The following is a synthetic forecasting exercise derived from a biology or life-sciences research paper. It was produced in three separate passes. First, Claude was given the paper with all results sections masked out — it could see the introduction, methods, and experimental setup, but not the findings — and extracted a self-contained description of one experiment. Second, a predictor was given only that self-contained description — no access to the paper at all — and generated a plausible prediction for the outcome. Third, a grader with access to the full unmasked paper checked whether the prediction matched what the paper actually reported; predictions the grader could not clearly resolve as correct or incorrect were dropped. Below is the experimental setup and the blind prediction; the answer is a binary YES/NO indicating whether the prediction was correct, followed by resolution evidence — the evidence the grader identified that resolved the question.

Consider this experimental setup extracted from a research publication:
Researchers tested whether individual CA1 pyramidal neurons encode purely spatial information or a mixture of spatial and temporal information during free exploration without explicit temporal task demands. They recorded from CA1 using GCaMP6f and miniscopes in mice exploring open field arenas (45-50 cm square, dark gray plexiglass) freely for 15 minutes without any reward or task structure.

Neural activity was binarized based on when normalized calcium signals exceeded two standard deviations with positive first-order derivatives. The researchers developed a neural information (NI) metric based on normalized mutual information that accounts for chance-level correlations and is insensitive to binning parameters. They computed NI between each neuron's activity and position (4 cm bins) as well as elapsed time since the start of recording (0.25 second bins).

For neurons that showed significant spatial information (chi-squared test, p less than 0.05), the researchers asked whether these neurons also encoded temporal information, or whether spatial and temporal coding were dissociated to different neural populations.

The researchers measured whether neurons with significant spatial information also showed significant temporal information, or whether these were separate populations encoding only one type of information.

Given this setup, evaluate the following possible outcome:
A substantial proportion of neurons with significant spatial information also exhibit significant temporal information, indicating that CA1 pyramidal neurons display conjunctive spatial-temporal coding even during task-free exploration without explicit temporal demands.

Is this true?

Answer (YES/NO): YES